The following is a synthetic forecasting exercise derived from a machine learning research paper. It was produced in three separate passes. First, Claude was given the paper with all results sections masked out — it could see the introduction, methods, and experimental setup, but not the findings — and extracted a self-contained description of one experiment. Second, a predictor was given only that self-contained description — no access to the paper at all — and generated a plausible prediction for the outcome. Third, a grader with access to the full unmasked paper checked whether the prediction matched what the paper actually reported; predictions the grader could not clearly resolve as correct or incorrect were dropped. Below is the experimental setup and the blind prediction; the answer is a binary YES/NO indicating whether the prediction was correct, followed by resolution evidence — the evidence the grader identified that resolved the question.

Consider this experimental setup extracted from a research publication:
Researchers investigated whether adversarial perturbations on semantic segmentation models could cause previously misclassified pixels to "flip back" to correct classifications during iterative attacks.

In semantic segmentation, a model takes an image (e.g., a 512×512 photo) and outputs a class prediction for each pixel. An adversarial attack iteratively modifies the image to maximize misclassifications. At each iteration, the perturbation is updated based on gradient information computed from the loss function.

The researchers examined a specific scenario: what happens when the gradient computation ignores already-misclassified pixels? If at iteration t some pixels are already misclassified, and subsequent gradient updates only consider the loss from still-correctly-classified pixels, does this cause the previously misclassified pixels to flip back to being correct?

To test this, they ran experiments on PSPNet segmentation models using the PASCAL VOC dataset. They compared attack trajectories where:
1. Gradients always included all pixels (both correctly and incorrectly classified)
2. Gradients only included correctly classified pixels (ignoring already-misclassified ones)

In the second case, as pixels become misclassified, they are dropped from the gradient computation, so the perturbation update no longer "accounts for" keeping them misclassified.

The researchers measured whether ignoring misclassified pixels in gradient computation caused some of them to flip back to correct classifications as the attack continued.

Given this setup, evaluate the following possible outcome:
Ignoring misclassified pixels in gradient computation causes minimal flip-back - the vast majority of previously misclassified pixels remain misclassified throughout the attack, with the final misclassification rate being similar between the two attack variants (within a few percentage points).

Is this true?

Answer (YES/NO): NO